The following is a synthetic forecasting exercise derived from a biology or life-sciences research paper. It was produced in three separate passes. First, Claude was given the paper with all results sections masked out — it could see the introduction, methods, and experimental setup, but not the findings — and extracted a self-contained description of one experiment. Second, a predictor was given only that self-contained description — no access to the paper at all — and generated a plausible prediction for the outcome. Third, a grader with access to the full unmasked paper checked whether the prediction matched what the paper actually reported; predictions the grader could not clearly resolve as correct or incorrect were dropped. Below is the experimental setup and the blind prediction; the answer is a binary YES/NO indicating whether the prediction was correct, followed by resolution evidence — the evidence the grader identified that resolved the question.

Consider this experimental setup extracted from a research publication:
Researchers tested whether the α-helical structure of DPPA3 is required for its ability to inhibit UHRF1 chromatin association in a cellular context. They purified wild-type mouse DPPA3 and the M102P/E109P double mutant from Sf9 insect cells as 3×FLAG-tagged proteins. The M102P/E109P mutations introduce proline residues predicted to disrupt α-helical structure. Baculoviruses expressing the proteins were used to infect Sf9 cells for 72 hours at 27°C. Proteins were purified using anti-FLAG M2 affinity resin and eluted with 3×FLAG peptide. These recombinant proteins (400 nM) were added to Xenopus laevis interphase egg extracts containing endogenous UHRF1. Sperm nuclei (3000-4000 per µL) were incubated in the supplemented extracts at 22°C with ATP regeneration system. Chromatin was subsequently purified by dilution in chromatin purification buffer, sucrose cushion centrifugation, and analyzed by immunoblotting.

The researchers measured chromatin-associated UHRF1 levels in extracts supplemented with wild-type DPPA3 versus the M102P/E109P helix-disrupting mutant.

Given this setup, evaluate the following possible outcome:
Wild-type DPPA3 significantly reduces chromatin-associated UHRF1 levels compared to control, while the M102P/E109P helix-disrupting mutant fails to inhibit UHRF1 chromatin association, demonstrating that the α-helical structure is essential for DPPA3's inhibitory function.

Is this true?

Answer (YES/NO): YES